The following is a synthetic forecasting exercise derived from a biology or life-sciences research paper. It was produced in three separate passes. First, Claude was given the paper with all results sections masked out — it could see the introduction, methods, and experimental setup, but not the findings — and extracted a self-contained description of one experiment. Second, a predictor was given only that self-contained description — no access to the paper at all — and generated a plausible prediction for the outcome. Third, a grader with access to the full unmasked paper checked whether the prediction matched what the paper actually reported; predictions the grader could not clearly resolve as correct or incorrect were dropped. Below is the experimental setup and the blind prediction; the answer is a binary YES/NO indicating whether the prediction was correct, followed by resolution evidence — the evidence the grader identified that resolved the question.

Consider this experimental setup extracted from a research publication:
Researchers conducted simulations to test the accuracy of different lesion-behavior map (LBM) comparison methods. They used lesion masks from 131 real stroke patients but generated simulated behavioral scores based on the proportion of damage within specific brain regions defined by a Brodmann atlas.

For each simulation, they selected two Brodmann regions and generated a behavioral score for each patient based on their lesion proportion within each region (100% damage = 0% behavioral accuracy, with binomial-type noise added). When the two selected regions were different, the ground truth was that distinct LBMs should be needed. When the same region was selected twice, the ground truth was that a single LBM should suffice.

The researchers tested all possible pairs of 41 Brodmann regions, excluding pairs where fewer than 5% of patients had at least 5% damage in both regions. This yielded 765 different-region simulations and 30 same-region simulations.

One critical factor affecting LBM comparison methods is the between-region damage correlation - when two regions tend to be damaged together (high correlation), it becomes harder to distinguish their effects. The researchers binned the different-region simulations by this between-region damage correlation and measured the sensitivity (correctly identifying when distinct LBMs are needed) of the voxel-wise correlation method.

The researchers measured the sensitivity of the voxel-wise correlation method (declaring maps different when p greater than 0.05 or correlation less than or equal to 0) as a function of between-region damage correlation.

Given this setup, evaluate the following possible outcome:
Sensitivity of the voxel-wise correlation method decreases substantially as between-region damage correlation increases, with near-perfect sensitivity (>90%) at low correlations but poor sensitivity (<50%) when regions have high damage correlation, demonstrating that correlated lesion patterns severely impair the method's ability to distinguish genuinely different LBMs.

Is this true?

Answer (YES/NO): NO